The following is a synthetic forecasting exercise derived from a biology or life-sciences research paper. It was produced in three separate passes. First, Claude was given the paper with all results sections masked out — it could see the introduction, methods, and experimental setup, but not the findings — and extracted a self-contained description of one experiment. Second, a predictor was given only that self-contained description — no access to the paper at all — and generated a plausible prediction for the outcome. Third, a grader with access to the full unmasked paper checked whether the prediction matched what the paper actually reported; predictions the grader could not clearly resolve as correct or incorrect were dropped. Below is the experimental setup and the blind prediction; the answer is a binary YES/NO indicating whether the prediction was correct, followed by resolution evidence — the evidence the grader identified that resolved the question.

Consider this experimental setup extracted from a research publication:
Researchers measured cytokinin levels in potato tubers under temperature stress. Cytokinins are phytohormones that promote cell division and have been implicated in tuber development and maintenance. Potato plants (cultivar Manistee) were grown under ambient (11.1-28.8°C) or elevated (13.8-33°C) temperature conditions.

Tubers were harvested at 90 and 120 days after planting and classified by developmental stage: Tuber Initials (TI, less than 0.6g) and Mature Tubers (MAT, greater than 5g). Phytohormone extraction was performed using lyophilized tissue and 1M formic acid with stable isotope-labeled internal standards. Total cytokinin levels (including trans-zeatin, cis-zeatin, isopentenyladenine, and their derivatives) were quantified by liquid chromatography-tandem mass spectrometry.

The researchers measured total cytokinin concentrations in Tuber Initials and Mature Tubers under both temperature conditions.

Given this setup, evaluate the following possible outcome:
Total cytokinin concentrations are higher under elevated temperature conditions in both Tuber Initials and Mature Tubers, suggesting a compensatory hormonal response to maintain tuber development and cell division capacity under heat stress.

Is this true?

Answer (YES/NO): NO